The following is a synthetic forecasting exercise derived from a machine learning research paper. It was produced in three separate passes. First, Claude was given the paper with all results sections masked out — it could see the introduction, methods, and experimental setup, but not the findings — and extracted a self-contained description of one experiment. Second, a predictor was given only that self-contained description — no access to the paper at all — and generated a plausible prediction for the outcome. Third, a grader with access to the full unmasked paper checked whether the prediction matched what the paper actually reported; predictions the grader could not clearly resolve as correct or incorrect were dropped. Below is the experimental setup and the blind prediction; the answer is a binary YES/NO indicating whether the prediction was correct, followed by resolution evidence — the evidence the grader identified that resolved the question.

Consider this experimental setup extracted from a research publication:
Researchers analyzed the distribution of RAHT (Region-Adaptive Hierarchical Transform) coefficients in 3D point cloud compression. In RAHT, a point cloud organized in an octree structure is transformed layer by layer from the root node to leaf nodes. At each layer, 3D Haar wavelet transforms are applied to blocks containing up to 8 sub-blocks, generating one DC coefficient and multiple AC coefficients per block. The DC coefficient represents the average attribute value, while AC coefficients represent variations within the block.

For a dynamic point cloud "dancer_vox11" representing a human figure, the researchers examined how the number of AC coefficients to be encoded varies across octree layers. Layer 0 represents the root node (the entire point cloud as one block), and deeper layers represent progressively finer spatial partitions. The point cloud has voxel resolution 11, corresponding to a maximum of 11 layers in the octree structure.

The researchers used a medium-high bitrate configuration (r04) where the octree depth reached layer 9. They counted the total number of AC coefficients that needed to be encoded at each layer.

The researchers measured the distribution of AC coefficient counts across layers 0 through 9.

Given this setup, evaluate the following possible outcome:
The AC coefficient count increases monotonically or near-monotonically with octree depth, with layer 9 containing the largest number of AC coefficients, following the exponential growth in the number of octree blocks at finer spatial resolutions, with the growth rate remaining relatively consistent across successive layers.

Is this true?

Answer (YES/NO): YES